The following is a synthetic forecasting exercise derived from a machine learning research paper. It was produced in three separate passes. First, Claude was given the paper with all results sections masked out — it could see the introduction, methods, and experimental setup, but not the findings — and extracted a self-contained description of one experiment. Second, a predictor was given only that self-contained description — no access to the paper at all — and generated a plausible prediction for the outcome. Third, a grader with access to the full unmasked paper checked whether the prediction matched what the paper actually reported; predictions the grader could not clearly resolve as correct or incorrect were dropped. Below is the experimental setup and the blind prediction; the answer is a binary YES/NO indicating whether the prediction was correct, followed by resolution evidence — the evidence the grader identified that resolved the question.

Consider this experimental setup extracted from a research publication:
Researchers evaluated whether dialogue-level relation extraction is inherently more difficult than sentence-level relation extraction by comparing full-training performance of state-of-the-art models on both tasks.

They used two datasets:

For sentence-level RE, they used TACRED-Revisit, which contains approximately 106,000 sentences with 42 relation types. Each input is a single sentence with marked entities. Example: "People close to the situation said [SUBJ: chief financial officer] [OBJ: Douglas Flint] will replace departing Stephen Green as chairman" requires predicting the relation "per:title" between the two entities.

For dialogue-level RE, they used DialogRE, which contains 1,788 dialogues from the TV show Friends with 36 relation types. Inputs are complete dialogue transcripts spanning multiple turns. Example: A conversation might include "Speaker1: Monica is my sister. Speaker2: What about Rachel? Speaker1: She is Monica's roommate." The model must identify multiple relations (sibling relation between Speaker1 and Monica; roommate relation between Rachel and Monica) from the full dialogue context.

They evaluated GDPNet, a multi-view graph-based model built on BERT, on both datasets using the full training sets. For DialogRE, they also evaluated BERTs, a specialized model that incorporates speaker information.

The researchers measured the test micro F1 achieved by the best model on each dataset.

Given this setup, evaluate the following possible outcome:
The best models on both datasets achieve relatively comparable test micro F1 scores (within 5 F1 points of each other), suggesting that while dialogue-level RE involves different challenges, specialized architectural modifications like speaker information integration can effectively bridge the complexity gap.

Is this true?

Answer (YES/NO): NO